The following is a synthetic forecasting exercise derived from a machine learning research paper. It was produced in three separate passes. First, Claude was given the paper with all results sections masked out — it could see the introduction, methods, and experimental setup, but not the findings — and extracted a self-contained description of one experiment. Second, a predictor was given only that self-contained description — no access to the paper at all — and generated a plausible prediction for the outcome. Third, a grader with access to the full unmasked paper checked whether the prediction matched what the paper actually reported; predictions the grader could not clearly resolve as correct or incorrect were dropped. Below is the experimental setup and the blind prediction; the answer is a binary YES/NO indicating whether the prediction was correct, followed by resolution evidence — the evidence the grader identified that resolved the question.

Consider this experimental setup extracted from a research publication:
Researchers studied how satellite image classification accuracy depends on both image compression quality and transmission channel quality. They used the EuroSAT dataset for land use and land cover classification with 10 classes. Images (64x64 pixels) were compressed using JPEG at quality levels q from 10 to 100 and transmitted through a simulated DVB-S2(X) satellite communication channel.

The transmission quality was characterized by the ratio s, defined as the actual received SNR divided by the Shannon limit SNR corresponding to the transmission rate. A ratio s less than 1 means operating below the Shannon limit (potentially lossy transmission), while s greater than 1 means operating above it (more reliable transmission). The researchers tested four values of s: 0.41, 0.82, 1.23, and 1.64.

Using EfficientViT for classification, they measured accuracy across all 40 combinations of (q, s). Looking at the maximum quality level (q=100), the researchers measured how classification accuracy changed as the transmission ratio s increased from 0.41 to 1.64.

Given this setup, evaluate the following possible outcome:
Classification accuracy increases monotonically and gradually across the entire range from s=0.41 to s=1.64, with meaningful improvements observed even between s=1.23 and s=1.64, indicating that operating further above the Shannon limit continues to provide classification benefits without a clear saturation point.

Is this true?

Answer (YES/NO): NO